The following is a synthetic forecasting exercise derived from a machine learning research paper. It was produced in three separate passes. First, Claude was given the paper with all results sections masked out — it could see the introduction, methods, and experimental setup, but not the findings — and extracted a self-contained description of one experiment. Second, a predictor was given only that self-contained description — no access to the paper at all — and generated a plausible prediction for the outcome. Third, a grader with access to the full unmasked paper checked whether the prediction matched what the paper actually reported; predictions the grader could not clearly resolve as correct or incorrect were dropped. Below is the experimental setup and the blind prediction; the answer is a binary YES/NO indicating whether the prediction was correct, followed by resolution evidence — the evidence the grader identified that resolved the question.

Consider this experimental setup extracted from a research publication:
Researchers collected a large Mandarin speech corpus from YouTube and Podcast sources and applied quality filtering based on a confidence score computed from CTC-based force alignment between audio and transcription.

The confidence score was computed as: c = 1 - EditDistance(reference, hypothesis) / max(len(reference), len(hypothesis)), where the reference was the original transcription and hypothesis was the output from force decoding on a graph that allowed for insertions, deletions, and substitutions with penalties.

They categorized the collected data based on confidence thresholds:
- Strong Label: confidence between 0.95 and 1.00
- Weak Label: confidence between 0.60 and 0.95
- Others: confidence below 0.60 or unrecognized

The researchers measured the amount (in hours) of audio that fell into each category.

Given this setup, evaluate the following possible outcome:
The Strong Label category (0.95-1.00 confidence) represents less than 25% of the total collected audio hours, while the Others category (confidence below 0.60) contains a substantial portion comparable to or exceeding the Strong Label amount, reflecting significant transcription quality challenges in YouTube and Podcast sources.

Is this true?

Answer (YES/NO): NO